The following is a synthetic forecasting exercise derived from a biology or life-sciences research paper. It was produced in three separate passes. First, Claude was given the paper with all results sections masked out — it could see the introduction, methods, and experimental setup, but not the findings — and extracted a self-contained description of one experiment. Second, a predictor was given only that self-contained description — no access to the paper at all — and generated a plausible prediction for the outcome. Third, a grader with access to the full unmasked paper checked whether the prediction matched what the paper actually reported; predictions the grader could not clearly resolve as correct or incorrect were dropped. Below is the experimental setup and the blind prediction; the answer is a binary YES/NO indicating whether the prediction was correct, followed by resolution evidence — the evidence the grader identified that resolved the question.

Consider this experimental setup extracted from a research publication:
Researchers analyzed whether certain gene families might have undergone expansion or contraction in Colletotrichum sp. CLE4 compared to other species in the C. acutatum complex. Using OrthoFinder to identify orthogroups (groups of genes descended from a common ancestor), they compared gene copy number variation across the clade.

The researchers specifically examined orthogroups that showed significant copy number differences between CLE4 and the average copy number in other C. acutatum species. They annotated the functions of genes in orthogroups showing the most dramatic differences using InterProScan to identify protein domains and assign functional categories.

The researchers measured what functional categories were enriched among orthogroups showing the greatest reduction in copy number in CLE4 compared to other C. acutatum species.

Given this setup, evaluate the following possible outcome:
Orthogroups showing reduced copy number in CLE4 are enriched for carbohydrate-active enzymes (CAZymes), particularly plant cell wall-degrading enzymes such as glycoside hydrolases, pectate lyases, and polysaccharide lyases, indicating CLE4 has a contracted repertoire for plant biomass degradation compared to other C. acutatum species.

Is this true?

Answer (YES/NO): NO